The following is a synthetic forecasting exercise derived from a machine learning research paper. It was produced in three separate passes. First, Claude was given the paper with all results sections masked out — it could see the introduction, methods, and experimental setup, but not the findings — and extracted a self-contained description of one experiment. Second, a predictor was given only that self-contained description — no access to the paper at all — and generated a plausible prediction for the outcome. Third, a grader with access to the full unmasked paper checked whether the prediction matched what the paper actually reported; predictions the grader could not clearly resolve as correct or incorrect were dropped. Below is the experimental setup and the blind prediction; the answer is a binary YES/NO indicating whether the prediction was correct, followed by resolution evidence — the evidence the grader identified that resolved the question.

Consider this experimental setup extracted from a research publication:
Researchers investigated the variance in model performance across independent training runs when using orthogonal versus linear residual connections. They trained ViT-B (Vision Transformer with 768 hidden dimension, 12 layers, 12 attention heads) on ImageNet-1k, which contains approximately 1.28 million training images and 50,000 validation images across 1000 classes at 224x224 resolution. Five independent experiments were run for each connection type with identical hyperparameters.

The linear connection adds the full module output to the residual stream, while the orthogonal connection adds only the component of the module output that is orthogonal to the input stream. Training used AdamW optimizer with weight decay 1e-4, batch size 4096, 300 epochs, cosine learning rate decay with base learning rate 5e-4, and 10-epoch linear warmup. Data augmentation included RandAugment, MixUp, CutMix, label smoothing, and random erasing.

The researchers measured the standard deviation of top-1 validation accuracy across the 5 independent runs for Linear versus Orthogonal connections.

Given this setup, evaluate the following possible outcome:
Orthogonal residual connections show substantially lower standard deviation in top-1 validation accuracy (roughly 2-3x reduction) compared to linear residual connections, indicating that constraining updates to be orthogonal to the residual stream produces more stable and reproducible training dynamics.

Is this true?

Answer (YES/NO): YES